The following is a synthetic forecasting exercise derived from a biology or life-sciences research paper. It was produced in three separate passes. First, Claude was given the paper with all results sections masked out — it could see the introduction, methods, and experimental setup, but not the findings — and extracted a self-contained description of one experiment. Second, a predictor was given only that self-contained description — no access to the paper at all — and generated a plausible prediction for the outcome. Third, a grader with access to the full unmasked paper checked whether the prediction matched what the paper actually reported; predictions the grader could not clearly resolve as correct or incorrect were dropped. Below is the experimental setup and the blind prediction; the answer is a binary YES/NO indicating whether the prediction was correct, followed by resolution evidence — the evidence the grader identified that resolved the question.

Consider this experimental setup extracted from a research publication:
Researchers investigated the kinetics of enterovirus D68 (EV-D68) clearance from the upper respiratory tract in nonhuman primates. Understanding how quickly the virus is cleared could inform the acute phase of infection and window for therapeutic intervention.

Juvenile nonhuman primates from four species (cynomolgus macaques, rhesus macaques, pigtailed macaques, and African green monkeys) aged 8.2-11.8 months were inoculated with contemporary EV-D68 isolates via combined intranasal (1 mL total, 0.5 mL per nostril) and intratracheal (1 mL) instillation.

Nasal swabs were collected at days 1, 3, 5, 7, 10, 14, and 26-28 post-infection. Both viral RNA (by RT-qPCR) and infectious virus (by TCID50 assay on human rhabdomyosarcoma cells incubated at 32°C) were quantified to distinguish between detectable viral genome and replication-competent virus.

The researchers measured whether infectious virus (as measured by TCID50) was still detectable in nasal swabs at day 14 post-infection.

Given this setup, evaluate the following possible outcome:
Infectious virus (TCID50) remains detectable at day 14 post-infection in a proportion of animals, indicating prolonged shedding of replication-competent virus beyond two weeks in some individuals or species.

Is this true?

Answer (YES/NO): NO